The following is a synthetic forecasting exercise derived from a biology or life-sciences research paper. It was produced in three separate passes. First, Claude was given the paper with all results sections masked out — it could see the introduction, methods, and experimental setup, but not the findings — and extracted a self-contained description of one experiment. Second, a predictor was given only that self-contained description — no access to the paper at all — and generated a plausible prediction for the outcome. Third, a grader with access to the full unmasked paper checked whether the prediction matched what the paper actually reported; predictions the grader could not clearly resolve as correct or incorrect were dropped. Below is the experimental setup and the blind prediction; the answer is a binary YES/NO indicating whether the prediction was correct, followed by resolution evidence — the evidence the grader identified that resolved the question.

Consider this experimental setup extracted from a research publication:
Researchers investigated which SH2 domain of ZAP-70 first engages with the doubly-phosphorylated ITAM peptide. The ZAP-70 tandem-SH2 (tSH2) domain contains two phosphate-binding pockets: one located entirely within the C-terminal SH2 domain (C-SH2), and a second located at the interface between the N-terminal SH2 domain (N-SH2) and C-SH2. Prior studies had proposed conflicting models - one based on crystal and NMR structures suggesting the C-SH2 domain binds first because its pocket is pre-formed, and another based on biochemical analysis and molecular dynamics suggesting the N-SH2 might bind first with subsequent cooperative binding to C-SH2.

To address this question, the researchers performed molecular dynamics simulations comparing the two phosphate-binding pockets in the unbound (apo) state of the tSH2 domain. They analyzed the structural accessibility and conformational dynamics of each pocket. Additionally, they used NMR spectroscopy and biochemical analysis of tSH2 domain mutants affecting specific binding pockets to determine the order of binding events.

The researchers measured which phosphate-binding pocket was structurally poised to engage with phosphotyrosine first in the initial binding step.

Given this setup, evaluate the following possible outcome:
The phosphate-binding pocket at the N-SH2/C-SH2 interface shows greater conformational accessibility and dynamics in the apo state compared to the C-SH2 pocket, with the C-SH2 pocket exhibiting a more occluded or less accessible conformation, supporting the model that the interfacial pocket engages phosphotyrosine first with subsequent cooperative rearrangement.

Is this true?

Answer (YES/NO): NO